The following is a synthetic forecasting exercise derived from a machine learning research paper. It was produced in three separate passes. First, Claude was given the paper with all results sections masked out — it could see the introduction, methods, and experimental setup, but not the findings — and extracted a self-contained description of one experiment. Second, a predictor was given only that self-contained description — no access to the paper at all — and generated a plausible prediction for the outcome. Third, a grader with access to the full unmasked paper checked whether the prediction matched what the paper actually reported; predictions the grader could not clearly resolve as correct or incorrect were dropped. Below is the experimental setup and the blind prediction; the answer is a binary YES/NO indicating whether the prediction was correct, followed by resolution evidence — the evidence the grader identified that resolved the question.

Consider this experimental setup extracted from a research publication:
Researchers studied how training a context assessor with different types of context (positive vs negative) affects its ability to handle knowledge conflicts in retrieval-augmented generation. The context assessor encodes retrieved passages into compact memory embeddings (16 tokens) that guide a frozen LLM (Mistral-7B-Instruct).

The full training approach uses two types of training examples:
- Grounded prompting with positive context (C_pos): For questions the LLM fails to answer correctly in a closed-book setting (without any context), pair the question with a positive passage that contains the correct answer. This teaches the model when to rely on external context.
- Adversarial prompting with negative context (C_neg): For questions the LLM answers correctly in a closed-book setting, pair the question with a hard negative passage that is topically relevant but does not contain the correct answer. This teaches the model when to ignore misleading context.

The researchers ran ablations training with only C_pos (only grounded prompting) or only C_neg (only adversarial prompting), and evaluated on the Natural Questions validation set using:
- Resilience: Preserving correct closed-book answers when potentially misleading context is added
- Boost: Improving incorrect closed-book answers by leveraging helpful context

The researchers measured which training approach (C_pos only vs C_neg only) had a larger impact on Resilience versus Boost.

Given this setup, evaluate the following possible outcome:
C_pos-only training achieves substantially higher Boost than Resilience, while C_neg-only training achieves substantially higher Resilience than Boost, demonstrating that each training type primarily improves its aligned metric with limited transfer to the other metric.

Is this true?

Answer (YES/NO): YES